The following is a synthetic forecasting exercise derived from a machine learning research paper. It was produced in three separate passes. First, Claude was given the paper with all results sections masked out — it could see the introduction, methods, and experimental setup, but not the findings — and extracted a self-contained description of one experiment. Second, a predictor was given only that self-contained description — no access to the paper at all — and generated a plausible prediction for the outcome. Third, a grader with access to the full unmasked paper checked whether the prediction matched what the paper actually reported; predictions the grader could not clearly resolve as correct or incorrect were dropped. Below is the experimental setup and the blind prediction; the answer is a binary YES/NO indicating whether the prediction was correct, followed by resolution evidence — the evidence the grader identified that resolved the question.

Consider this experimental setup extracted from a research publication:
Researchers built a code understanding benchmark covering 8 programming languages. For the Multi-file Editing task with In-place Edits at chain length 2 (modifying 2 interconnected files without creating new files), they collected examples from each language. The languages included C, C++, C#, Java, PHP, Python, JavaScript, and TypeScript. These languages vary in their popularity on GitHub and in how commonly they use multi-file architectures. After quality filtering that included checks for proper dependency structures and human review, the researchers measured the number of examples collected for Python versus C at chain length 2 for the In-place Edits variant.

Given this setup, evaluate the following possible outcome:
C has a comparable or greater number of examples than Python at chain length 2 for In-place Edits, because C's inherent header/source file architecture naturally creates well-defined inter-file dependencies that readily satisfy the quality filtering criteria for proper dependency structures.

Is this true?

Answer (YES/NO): NO